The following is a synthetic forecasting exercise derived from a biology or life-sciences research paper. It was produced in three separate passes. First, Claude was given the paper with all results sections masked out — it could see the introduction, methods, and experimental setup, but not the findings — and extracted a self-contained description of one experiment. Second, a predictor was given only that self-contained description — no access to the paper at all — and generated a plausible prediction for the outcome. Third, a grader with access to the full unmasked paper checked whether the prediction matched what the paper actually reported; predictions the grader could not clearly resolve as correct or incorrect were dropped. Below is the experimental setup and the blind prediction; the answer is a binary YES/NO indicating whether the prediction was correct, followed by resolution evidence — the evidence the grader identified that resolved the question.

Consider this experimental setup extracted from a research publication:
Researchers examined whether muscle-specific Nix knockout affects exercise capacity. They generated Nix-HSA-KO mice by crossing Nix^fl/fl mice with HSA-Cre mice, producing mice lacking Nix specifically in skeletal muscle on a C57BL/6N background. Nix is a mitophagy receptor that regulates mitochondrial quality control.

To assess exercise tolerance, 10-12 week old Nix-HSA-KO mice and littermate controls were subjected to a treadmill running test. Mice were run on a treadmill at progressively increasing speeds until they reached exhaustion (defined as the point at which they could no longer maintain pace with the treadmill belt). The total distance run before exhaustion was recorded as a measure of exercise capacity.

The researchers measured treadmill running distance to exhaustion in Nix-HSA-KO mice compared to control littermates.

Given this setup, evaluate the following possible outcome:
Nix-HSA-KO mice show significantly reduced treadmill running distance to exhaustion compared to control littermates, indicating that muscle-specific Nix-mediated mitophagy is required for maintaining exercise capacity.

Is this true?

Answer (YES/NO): YES